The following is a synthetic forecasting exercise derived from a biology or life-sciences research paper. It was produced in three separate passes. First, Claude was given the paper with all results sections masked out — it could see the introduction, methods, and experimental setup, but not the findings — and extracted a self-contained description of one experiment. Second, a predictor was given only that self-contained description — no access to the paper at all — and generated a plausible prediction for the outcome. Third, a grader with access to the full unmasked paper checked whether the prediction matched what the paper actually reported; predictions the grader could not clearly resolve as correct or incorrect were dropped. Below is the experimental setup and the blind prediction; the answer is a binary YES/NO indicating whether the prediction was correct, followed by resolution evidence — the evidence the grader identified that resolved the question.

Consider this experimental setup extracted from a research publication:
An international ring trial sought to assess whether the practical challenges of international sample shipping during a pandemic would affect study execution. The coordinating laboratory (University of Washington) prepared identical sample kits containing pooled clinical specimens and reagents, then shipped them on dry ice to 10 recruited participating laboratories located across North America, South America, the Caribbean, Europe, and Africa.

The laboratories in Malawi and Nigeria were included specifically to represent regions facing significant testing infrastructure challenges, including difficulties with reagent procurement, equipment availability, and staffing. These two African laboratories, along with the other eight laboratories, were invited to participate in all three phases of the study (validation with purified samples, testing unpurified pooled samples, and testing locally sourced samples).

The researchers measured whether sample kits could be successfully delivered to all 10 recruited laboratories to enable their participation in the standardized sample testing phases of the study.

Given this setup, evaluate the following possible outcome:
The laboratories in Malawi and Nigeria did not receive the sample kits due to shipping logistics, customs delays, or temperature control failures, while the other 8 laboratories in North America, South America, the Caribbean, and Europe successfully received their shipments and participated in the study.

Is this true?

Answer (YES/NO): YES